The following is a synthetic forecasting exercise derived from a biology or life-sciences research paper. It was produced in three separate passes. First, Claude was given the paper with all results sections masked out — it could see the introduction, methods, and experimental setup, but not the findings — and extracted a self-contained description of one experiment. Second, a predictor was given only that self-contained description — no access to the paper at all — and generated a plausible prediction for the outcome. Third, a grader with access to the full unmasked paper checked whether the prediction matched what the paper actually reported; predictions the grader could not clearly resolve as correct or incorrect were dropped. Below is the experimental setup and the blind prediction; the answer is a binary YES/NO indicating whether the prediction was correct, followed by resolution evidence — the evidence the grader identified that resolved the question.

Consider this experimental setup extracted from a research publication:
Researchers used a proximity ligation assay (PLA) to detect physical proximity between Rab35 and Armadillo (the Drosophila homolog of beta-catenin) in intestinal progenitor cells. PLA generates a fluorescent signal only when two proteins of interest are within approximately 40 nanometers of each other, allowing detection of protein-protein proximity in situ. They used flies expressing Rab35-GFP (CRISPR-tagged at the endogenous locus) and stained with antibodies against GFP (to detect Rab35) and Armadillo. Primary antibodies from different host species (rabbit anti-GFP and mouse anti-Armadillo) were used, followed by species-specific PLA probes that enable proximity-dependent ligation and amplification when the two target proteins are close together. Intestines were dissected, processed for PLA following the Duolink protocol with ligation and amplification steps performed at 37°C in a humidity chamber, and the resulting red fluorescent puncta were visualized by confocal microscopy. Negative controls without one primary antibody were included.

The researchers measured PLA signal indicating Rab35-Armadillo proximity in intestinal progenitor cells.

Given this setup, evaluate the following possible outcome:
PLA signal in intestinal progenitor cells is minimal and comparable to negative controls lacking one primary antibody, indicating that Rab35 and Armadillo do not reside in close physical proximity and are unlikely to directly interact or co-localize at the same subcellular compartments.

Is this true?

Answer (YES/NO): NO